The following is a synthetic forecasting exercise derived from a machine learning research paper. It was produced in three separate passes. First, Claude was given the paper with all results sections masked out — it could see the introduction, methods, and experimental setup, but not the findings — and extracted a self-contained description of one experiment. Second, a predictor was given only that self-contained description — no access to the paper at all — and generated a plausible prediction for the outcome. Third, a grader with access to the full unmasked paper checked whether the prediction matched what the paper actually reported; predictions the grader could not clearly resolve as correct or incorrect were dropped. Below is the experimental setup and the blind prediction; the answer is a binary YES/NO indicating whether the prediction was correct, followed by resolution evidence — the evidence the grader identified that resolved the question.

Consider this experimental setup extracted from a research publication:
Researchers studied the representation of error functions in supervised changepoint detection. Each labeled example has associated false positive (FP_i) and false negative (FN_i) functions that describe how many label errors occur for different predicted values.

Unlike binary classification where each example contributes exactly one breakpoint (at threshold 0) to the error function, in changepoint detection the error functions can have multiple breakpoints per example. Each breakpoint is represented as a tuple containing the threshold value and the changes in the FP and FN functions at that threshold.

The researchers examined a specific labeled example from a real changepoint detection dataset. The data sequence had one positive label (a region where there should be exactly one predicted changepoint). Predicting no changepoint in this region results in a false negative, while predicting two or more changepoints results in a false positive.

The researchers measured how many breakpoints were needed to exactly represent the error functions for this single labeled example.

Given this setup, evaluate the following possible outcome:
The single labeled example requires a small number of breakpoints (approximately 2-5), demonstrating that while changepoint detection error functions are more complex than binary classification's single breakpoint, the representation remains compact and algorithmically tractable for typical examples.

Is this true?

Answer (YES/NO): YES